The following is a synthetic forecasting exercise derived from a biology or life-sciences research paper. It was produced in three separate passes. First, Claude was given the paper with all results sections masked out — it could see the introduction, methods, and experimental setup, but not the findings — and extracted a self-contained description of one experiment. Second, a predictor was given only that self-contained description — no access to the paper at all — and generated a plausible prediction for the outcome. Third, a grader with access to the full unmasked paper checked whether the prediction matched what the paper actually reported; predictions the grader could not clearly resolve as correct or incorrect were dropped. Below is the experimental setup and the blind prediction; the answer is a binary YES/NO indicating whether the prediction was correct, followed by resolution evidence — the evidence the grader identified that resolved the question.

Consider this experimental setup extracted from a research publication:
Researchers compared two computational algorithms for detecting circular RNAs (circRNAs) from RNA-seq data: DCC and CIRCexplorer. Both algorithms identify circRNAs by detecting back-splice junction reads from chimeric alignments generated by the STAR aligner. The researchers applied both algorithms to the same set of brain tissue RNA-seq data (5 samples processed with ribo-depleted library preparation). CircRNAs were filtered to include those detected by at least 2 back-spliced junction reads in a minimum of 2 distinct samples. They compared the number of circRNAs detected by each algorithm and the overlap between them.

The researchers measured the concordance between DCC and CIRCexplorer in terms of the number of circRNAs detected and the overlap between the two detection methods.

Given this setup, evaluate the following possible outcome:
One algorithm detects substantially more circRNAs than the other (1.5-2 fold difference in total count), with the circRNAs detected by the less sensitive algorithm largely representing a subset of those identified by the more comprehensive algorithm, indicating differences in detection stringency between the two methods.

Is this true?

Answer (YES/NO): NO